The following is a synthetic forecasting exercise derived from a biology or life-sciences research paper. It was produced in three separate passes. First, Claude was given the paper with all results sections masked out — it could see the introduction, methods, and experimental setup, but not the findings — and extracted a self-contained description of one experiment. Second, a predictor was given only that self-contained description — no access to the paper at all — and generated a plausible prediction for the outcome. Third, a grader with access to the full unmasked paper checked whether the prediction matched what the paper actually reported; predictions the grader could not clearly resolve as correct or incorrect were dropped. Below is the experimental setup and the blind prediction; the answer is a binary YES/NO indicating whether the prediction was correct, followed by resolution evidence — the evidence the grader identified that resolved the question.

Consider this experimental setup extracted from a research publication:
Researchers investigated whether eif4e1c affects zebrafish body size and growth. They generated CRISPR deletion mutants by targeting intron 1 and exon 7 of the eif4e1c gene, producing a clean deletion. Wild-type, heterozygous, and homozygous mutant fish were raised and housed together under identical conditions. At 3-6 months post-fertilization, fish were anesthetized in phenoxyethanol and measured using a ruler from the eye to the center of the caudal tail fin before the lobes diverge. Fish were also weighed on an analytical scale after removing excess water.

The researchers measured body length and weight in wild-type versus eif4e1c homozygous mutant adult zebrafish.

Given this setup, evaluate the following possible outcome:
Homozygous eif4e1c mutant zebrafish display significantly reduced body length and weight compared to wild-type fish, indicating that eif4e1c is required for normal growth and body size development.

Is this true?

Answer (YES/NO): NO